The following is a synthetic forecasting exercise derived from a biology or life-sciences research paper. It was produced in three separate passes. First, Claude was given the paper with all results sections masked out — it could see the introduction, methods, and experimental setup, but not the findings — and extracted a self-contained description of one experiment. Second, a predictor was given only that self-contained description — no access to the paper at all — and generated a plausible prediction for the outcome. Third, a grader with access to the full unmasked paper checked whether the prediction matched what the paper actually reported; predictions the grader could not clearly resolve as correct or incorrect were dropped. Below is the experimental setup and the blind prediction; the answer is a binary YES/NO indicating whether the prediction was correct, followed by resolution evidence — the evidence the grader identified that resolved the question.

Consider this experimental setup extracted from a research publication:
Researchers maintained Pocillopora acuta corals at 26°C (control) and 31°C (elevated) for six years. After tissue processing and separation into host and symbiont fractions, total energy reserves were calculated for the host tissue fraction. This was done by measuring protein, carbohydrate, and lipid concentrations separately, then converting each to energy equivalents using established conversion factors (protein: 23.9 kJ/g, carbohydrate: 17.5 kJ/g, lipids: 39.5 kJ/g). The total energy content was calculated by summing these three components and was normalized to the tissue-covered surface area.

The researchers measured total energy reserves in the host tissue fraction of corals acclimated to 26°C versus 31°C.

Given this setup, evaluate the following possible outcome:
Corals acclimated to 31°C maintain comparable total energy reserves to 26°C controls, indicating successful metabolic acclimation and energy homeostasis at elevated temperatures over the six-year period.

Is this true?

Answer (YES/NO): NO